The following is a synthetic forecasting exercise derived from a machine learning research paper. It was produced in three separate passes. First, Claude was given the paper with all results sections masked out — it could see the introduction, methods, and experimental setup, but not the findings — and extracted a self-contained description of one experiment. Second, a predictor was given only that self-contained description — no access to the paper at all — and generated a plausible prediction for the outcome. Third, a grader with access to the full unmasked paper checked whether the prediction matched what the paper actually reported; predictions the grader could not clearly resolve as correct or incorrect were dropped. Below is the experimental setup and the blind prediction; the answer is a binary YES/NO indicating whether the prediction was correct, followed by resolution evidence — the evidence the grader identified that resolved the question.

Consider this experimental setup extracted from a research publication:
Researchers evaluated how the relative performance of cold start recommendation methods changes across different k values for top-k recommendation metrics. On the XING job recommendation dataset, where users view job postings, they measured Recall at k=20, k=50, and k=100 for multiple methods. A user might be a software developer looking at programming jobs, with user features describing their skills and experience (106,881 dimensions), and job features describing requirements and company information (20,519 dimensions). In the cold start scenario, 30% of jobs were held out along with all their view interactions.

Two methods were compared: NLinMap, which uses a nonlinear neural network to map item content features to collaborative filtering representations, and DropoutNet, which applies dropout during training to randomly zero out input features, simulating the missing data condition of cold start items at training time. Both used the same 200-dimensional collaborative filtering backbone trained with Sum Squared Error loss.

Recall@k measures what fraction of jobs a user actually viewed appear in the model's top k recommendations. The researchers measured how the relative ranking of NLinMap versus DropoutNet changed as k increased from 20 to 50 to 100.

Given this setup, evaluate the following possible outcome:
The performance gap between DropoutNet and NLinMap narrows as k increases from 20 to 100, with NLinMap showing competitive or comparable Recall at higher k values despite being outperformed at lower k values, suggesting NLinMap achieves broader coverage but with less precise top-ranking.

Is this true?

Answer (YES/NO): NO